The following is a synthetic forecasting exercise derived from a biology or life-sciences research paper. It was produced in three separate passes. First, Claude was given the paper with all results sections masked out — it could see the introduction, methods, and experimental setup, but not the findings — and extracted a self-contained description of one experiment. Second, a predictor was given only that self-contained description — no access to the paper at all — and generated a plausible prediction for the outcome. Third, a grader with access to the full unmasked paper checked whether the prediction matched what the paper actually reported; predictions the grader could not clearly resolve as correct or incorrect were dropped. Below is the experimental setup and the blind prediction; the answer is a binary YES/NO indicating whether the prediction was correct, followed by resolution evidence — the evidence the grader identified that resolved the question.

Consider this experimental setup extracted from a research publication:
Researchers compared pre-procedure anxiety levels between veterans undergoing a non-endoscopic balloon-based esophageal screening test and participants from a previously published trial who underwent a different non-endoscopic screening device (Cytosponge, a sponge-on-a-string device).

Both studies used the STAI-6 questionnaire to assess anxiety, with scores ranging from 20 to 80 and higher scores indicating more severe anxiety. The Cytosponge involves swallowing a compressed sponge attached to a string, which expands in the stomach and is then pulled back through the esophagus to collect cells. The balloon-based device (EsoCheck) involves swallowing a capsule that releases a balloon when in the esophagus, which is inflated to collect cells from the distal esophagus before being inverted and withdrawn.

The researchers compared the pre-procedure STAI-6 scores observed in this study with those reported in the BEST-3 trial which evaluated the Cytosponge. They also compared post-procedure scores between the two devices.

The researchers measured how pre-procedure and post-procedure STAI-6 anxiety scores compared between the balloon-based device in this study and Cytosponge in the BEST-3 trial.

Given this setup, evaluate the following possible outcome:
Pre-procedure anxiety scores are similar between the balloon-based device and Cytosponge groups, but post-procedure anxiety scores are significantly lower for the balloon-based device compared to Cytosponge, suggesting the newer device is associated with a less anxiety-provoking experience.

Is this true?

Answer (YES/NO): NO